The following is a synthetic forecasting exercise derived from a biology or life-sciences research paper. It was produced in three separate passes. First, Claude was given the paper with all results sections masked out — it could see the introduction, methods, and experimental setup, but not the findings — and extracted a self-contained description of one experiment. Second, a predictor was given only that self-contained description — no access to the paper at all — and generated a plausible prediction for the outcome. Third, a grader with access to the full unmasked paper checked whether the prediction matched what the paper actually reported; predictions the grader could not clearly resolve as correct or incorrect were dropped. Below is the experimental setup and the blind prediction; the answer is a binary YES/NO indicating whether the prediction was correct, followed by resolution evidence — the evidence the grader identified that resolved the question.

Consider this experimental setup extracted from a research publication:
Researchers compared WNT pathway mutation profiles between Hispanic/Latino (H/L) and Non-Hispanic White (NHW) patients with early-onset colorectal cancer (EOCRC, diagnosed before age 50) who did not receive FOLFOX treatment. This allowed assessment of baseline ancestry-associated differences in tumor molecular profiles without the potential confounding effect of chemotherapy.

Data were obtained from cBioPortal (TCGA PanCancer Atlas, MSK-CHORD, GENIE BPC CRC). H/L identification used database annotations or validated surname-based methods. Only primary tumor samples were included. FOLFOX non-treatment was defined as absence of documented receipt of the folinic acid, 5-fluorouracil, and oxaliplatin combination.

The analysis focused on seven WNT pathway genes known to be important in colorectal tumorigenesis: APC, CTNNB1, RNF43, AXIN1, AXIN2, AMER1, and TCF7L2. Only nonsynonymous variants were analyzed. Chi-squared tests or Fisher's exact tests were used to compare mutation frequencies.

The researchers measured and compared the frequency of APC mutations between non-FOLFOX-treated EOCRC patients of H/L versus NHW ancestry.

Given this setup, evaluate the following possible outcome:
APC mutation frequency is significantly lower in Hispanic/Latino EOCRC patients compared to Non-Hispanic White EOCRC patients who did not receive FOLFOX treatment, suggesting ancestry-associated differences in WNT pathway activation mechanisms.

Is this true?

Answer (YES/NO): NO